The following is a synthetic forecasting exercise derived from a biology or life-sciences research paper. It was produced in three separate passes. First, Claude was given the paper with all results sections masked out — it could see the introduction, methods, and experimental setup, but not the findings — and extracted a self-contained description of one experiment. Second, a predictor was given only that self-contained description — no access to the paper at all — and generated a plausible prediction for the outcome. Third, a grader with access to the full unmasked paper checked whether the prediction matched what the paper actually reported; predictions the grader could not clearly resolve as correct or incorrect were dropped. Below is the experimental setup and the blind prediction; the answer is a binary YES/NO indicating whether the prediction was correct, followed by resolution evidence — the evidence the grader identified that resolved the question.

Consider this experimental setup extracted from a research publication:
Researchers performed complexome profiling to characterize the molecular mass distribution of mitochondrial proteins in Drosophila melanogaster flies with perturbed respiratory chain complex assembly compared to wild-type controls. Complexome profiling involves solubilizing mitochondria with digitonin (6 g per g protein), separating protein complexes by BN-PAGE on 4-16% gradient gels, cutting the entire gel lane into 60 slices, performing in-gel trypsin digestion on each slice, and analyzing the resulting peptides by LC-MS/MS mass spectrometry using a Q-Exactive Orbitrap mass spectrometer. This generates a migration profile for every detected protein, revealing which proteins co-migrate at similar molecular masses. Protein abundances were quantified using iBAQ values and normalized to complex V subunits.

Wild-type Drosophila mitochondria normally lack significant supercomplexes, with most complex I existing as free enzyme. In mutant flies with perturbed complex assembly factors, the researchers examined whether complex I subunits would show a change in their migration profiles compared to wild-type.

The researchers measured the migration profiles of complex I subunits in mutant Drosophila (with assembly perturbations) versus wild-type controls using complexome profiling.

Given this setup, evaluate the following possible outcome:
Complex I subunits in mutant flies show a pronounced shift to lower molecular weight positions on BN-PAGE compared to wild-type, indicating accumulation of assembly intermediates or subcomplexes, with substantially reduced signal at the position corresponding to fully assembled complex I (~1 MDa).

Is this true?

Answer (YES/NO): NO